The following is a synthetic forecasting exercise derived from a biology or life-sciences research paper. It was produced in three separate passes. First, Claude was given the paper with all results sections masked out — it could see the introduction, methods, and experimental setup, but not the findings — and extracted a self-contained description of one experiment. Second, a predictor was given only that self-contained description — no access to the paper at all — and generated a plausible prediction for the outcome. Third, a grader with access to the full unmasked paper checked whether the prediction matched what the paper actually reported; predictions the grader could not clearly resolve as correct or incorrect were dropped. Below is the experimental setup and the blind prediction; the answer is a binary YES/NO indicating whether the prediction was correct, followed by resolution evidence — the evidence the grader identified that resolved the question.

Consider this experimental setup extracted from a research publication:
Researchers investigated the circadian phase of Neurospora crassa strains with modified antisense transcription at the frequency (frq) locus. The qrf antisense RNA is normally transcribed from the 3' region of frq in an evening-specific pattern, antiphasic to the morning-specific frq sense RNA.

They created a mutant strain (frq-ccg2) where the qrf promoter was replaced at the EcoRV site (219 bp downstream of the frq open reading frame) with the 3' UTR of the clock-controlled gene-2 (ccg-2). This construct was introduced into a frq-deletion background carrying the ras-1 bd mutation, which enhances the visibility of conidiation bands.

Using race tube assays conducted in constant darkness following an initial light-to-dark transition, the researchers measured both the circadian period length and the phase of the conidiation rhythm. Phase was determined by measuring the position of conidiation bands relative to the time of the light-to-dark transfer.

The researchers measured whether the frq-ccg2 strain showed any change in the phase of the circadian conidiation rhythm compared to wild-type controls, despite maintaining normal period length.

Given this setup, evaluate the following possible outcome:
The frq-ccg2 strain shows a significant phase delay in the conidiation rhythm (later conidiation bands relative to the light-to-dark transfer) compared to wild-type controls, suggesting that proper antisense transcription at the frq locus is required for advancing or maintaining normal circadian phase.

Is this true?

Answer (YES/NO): YES